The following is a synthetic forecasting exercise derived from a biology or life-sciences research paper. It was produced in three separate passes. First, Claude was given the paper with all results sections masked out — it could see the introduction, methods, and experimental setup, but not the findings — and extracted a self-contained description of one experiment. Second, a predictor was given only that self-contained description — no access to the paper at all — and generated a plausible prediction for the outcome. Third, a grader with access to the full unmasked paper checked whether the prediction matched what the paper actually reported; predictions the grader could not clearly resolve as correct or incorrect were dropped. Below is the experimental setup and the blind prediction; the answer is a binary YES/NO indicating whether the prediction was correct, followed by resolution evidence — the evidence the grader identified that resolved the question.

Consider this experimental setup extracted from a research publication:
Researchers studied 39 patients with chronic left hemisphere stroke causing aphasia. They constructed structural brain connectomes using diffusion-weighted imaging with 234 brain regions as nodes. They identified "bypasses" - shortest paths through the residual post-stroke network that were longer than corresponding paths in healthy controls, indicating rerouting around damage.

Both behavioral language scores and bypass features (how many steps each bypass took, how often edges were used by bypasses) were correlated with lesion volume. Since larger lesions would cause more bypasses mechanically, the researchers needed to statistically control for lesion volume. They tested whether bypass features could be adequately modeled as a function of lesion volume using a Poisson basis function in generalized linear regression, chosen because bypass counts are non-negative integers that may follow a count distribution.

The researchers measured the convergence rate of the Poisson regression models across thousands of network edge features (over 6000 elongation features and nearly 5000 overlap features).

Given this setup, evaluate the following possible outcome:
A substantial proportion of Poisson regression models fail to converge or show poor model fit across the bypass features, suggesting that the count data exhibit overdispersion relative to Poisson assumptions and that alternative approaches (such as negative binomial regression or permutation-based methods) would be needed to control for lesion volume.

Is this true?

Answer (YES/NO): NO